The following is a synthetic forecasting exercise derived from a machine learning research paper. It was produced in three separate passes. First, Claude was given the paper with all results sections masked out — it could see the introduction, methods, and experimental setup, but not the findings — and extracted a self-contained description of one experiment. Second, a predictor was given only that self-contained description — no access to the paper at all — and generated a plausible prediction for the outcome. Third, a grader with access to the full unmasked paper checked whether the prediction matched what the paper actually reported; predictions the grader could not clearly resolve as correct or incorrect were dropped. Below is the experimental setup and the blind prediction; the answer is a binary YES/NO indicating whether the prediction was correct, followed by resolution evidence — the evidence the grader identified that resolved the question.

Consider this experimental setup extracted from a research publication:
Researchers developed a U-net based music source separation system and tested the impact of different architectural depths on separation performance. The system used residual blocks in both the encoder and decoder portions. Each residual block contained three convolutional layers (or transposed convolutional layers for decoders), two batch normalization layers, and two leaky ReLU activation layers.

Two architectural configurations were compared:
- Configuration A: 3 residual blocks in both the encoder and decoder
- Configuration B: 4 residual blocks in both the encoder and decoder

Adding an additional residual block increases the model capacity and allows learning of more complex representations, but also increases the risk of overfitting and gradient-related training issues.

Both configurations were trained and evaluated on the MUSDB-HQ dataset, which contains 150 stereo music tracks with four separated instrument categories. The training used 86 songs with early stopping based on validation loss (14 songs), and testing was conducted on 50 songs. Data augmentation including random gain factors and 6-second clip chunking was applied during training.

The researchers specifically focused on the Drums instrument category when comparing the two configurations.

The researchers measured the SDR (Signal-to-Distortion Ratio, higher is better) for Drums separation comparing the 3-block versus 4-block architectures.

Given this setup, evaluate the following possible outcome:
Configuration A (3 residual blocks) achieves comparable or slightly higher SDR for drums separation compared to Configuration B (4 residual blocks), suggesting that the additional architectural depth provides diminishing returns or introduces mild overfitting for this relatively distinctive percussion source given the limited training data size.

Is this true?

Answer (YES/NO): YES